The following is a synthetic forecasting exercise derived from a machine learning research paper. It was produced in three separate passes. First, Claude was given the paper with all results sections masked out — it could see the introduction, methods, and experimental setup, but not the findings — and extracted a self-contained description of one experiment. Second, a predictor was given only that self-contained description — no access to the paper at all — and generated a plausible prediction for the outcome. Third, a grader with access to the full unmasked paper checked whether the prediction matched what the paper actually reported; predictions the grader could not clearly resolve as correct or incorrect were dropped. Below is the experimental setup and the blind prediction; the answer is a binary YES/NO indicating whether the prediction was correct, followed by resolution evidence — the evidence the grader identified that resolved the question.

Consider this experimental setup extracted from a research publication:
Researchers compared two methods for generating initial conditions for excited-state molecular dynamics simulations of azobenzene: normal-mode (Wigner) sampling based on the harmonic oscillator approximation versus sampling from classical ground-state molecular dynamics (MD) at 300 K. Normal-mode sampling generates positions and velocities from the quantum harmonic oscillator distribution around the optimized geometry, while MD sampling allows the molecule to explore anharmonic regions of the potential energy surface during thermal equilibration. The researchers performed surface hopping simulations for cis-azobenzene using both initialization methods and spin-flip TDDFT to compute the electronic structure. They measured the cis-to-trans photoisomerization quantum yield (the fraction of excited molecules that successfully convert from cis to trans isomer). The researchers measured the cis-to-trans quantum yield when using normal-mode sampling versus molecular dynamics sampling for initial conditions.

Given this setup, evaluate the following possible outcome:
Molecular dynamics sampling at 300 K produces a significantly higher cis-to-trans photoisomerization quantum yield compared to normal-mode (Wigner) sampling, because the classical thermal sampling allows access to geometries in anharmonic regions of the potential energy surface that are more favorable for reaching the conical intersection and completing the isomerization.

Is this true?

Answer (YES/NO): YES